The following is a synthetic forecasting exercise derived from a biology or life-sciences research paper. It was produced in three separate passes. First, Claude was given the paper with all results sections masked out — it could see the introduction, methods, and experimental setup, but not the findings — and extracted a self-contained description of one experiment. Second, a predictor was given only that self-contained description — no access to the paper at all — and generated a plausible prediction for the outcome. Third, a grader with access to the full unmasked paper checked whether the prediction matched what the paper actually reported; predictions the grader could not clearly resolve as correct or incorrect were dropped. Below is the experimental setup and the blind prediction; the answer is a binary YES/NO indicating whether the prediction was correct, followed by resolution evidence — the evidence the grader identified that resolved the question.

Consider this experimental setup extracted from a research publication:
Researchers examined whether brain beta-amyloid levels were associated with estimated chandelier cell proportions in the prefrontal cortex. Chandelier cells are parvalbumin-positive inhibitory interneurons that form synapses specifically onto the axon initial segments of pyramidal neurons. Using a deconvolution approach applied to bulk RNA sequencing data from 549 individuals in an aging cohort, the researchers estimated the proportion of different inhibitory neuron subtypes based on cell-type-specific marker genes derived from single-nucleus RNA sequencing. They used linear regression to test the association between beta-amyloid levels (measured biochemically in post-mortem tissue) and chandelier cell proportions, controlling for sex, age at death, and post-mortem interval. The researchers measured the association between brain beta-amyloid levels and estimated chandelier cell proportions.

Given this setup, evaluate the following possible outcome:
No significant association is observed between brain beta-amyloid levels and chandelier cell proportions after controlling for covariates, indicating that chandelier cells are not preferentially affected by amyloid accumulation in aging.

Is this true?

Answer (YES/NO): NO